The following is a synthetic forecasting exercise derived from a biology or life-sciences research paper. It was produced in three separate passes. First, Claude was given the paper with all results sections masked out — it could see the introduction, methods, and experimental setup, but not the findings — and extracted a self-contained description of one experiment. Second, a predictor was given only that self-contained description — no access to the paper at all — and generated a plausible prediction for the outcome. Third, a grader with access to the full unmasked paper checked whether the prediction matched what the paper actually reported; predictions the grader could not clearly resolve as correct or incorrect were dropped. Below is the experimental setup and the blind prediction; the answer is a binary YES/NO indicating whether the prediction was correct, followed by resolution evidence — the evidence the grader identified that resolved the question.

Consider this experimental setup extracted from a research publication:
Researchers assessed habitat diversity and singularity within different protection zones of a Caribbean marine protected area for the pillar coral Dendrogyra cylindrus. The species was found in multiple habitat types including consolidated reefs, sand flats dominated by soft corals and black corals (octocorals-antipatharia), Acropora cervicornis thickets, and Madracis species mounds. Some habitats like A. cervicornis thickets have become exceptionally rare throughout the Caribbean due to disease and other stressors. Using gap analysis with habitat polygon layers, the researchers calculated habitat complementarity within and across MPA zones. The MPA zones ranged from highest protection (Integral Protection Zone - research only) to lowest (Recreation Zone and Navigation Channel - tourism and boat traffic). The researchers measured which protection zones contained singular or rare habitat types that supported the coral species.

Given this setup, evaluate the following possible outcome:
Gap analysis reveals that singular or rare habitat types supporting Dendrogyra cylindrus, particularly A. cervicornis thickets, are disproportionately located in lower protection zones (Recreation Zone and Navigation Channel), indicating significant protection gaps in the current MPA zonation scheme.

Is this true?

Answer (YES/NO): YES